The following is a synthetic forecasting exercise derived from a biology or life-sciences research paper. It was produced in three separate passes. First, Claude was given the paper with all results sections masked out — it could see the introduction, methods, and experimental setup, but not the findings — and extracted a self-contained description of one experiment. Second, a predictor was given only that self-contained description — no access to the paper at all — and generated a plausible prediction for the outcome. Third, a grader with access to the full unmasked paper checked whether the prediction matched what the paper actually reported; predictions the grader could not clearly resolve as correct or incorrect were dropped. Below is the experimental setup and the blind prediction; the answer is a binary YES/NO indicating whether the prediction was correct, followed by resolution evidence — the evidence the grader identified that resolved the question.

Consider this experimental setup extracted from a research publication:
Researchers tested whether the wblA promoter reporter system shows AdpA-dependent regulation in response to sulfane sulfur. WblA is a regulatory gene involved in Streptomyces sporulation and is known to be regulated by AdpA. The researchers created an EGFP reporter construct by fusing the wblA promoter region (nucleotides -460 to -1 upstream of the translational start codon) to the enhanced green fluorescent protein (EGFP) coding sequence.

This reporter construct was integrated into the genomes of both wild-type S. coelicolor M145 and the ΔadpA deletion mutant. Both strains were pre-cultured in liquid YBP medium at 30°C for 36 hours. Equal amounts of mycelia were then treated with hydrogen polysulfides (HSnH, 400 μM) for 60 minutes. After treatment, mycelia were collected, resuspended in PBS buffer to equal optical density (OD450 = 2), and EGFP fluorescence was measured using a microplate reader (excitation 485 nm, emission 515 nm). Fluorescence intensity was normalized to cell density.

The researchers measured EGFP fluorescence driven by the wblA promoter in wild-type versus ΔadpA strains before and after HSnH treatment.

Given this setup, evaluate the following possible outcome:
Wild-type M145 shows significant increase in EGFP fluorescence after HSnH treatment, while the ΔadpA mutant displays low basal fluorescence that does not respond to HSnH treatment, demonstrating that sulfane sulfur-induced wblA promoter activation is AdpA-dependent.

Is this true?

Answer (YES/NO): NO